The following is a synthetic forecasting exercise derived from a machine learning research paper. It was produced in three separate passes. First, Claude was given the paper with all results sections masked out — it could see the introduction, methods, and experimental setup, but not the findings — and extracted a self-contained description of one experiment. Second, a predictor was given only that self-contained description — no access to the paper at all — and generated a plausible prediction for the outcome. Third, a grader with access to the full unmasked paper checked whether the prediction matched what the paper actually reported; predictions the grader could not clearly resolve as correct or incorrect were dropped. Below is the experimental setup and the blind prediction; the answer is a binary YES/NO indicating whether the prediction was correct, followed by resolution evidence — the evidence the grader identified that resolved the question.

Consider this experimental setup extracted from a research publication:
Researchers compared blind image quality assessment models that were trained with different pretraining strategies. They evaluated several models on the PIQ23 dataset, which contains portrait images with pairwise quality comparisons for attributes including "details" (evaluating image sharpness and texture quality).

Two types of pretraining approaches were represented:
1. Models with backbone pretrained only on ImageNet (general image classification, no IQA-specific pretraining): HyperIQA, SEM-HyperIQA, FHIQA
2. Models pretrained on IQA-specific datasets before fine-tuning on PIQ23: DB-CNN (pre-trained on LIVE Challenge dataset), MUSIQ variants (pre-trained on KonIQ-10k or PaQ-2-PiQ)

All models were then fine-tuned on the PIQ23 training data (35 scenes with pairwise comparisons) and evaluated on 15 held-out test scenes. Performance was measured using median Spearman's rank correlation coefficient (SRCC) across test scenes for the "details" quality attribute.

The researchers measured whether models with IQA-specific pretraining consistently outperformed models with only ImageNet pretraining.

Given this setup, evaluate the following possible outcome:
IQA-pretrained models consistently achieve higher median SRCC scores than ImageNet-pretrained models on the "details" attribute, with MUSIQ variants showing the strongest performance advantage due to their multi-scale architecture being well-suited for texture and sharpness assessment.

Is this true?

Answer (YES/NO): NO